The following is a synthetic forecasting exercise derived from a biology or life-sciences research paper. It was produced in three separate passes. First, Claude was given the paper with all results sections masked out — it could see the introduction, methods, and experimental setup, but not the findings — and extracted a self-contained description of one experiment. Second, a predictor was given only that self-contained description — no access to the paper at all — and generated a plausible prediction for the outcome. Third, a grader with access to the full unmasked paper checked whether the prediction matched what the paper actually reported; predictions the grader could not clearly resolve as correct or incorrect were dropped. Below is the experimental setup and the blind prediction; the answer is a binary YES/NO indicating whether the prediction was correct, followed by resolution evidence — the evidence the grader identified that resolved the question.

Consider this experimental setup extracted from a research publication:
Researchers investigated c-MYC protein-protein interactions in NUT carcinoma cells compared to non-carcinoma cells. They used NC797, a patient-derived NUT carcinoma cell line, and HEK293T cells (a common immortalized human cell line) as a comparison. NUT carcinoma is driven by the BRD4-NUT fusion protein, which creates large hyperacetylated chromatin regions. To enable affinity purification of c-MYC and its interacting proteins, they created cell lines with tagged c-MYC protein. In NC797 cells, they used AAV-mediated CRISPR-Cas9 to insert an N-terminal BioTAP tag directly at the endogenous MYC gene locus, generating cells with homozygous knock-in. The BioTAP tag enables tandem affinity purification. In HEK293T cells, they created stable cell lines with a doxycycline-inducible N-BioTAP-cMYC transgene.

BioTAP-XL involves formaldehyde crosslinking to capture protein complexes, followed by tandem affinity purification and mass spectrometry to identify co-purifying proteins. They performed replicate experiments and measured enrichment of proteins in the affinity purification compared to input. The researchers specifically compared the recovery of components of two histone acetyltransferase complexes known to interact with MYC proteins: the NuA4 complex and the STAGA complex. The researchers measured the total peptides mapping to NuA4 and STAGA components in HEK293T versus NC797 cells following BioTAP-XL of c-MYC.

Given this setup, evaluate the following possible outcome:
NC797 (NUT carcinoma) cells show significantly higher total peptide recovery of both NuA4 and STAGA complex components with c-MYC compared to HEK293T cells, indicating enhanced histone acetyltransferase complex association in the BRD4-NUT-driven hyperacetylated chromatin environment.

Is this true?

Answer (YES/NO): NO